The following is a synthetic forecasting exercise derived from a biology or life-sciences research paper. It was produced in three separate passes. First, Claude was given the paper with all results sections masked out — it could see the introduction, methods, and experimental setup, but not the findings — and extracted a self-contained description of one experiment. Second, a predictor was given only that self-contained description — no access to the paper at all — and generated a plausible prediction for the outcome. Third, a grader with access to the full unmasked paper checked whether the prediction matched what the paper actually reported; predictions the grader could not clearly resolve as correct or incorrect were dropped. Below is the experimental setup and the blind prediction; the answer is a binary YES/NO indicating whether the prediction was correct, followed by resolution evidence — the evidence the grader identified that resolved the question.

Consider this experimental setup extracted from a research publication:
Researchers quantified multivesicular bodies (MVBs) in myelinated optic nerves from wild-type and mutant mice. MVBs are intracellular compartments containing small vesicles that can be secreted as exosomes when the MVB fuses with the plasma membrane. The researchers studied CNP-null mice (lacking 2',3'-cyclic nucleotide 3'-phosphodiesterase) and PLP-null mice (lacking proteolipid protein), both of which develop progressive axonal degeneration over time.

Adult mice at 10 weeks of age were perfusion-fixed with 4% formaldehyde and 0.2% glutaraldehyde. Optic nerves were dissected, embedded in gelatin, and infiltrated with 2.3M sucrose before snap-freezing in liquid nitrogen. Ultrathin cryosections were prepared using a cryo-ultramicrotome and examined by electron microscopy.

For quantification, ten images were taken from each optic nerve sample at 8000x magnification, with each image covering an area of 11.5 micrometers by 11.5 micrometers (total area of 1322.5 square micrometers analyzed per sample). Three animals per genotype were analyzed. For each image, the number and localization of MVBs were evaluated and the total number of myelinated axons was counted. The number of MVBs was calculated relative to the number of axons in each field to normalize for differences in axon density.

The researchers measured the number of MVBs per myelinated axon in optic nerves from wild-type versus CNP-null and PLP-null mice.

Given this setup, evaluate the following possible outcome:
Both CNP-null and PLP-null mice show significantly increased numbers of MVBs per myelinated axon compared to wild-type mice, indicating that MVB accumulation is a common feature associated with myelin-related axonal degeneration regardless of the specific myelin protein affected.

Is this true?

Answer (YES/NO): NO